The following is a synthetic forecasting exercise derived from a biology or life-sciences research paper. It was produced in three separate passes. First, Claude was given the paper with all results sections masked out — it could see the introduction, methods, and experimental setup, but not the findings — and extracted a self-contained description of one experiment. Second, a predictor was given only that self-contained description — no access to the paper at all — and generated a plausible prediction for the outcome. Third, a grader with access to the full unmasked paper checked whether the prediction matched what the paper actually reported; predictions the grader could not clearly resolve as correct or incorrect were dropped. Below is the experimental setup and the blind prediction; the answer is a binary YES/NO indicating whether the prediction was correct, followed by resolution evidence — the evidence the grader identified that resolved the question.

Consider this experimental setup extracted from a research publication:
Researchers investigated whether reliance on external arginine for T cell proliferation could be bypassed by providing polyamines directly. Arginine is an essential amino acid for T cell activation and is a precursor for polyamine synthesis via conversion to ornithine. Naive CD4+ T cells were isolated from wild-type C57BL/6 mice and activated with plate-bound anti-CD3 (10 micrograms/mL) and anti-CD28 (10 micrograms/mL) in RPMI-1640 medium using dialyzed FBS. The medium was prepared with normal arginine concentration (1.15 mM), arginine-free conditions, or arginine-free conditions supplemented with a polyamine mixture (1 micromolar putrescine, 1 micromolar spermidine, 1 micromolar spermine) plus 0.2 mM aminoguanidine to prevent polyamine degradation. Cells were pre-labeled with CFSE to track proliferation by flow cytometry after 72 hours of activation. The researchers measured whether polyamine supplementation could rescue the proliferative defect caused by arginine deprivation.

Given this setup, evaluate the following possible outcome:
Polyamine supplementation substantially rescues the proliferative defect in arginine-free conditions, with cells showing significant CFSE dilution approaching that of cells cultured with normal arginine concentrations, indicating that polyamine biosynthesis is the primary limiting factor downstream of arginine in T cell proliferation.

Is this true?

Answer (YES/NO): NO